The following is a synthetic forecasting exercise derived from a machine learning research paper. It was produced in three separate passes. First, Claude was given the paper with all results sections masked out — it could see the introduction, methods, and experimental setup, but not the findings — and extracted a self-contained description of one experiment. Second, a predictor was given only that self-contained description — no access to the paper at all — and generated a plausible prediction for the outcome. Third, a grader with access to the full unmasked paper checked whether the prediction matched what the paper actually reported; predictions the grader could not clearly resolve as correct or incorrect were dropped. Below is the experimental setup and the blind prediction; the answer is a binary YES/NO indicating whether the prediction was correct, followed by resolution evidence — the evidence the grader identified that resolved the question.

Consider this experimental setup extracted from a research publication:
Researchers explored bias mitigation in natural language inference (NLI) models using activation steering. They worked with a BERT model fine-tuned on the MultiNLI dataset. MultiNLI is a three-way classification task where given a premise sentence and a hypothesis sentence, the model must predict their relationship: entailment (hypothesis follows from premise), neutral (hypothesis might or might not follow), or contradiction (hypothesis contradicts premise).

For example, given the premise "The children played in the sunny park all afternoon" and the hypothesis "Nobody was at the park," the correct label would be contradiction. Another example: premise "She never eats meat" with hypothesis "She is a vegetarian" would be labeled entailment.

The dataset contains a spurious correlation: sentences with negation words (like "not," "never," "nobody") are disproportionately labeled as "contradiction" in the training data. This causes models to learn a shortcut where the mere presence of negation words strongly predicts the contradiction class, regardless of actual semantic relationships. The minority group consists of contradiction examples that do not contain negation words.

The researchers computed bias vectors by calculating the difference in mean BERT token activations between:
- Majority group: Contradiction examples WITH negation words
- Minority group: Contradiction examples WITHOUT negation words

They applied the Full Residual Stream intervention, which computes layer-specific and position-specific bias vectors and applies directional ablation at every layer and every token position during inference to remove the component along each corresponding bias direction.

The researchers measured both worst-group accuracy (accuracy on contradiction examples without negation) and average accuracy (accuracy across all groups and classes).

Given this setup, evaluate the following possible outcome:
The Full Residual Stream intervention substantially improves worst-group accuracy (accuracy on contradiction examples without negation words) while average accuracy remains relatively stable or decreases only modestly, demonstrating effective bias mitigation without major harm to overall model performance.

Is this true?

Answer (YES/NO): NO